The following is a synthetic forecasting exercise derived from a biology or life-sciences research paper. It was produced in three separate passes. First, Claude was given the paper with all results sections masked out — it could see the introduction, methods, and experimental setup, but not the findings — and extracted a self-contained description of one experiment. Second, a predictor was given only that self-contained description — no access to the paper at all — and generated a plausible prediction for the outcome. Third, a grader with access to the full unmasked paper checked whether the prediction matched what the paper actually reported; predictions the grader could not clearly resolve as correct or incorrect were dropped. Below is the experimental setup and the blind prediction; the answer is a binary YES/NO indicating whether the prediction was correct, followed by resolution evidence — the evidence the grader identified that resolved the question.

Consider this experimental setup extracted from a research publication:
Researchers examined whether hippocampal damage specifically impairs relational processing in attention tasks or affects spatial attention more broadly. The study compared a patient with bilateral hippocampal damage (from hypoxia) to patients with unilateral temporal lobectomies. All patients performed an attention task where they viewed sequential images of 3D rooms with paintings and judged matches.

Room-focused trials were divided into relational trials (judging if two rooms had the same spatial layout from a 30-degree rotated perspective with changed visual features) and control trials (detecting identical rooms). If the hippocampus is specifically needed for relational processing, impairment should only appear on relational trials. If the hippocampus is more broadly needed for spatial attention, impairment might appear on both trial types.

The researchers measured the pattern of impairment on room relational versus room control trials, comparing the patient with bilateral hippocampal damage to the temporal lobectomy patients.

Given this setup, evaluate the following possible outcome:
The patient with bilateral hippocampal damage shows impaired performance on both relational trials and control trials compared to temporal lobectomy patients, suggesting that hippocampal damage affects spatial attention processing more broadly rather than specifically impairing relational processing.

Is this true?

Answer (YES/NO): YES